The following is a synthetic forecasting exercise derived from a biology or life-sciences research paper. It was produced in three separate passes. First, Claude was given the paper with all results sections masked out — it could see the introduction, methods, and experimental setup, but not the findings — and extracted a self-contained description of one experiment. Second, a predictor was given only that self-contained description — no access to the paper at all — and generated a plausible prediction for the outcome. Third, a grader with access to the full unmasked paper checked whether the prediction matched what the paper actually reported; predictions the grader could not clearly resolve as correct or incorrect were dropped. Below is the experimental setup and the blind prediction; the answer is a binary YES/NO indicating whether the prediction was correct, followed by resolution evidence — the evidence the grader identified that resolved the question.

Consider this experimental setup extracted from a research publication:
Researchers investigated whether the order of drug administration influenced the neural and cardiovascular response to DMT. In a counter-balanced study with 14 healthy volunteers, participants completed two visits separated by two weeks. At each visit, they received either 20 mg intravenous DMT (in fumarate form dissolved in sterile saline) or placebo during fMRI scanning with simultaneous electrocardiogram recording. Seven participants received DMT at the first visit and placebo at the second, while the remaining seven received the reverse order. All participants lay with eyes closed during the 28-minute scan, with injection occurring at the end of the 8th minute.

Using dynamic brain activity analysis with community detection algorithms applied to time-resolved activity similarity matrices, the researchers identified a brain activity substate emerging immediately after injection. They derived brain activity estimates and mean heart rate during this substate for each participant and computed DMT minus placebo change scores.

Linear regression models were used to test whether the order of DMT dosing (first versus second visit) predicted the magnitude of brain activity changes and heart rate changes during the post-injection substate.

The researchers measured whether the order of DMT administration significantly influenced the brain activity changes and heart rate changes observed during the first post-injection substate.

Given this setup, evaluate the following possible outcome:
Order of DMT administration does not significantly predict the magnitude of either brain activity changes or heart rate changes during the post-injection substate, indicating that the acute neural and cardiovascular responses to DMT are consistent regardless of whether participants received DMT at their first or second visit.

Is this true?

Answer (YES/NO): YES